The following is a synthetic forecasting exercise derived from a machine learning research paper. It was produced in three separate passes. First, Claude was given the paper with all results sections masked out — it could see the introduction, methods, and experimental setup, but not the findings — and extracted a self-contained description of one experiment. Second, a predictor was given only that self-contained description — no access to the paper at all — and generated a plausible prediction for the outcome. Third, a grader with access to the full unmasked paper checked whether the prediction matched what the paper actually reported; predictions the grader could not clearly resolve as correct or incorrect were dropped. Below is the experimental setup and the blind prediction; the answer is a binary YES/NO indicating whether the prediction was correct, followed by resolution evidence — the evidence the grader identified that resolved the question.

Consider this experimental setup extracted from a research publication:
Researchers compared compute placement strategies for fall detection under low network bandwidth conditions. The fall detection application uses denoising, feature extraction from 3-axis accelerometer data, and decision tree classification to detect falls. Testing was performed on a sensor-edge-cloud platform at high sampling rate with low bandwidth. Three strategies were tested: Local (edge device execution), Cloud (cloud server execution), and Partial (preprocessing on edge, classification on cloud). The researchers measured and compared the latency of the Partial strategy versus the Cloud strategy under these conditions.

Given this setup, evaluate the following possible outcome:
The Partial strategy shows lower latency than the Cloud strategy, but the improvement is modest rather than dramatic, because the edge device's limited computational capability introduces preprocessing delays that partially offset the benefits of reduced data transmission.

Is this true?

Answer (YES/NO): NO